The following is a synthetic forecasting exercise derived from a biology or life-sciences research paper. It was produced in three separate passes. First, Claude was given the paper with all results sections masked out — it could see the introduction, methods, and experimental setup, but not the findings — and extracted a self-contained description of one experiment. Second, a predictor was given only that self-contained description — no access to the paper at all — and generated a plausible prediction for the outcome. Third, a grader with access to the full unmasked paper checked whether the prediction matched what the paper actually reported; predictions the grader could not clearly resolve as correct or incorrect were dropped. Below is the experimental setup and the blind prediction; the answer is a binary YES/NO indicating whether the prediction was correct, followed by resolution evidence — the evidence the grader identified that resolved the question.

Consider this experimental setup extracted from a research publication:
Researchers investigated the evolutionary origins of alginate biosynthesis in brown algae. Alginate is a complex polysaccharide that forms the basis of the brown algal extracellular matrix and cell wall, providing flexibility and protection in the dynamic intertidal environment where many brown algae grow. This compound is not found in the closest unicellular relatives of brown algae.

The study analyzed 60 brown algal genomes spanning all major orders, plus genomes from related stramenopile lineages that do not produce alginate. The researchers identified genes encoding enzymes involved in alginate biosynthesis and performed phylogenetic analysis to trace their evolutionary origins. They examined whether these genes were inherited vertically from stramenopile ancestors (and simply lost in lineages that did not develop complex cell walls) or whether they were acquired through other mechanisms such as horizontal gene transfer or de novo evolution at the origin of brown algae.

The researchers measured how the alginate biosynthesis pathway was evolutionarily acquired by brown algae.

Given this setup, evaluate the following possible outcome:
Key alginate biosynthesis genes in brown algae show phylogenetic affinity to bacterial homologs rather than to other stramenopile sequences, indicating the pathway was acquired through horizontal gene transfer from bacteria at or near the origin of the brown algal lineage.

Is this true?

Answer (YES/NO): NO